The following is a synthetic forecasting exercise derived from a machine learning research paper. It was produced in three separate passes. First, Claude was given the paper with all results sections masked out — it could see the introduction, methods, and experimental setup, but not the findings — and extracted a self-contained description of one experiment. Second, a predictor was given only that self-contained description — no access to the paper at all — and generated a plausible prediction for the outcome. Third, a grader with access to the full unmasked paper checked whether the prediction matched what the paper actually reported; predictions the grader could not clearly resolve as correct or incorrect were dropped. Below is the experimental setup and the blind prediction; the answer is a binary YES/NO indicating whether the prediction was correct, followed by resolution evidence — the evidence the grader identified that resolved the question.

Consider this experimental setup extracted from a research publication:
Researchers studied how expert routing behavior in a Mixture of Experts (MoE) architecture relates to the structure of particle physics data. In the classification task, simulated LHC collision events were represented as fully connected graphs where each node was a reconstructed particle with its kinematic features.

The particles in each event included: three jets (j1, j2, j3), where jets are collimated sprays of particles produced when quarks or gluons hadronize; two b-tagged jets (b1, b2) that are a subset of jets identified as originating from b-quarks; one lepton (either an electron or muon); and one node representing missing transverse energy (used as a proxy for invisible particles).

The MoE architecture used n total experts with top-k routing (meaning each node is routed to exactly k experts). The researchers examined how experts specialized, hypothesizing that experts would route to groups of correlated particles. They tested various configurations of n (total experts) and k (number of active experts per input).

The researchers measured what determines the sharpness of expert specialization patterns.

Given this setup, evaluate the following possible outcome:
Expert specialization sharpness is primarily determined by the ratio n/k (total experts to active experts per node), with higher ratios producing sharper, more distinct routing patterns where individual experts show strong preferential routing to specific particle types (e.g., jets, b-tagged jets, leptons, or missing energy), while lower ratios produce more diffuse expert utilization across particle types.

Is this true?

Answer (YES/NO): NO